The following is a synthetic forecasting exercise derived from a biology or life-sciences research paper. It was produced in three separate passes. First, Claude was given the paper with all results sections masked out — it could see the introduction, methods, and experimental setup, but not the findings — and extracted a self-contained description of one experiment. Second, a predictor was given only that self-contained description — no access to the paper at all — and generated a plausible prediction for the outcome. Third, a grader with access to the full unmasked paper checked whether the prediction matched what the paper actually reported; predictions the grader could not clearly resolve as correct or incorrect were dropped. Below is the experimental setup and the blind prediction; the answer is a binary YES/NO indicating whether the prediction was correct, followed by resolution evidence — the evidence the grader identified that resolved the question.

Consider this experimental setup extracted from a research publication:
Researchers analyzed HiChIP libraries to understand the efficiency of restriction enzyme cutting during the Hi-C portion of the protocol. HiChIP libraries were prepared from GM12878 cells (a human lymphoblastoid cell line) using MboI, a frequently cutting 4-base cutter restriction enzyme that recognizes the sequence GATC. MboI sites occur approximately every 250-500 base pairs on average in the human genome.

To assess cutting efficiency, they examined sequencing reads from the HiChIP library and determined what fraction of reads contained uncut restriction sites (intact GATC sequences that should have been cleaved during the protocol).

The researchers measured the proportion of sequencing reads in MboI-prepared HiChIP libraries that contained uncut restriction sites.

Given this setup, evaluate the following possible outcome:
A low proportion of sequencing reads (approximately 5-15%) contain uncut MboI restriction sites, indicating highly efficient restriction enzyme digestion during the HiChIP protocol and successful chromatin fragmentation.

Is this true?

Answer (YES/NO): NO